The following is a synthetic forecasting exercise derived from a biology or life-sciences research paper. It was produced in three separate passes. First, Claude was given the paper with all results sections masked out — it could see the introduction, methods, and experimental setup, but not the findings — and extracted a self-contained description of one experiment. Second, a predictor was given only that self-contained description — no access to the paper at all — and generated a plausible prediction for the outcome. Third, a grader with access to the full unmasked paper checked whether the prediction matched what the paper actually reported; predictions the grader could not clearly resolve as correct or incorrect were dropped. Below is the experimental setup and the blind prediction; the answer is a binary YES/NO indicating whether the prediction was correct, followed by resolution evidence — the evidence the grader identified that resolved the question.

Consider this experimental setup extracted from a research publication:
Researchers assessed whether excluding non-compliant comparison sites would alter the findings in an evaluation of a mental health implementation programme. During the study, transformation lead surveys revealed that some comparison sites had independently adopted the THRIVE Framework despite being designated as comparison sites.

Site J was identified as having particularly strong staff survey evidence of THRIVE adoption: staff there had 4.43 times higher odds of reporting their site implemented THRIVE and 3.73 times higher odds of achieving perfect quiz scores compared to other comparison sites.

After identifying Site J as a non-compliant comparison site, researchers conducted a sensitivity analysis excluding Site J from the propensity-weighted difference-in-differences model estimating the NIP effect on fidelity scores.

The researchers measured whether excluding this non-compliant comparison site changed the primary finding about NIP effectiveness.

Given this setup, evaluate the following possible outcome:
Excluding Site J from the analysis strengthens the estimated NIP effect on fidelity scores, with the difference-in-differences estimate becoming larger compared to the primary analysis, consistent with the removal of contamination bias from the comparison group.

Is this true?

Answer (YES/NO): NO